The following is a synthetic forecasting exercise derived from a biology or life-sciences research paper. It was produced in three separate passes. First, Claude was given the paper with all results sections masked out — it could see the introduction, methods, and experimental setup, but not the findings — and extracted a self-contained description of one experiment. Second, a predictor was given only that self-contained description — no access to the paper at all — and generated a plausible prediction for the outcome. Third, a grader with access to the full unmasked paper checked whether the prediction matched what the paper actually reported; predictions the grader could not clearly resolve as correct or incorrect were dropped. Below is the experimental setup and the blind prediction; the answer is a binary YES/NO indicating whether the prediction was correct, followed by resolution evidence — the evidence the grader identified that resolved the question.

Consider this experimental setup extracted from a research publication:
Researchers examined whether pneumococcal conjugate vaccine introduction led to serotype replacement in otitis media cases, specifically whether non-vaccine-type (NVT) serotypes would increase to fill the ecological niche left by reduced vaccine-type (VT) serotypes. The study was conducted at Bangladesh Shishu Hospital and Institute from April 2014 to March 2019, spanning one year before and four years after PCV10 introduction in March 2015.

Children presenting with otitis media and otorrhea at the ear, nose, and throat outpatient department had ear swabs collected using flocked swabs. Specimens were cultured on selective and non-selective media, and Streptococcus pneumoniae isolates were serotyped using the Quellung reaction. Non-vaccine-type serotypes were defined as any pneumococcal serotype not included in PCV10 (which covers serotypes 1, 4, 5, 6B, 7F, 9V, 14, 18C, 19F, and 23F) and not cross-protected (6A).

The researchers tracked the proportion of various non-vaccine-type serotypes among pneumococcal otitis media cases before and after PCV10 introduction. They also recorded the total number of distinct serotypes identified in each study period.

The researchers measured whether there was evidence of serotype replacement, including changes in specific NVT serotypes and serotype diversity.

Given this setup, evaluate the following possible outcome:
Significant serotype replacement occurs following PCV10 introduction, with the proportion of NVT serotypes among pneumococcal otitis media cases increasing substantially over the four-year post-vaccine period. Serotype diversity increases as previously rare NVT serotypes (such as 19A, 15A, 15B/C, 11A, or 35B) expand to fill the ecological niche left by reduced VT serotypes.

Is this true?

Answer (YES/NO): NO